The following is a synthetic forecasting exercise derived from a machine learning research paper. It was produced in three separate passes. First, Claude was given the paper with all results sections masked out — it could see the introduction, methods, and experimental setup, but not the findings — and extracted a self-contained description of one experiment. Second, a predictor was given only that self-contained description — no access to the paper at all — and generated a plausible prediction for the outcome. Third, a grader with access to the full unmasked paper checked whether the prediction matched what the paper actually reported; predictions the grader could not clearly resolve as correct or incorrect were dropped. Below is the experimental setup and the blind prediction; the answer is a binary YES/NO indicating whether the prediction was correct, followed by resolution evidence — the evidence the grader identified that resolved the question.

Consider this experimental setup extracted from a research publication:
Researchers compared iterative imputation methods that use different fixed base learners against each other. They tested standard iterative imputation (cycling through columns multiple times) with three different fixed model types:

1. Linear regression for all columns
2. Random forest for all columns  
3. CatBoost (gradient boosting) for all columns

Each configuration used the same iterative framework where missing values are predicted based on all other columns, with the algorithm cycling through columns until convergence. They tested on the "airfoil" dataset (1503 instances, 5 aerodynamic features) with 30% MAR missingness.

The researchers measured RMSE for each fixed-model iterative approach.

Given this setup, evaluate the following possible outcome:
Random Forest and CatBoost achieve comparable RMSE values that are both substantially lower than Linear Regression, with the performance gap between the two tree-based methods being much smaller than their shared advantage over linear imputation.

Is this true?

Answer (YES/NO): NO